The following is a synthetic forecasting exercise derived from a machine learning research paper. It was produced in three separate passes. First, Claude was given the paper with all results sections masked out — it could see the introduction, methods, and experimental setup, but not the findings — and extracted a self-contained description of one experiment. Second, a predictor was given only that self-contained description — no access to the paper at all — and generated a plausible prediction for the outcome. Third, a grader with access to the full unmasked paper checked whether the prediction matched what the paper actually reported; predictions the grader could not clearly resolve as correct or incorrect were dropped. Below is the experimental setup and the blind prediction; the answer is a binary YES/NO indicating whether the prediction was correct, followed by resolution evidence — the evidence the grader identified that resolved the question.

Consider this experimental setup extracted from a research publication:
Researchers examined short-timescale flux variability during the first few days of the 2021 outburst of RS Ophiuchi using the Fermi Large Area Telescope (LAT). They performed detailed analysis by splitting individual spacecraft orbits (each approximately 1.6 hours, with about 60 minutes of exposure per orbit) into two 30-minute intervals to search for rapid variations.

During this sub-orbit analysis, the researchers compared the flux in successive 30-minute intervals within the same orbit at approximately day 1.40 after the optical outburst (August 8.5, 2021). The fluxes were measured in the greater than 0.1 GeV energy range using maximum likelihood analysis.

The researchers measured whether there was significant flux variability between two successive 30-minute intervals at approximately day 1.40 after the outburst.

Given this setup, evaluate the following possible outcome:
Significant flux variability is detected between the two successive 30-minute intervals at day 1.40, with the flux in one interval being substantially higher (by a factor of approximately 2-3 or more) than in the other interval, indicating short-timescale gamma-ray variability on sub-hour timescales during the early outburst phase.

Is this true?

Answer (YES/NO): NO